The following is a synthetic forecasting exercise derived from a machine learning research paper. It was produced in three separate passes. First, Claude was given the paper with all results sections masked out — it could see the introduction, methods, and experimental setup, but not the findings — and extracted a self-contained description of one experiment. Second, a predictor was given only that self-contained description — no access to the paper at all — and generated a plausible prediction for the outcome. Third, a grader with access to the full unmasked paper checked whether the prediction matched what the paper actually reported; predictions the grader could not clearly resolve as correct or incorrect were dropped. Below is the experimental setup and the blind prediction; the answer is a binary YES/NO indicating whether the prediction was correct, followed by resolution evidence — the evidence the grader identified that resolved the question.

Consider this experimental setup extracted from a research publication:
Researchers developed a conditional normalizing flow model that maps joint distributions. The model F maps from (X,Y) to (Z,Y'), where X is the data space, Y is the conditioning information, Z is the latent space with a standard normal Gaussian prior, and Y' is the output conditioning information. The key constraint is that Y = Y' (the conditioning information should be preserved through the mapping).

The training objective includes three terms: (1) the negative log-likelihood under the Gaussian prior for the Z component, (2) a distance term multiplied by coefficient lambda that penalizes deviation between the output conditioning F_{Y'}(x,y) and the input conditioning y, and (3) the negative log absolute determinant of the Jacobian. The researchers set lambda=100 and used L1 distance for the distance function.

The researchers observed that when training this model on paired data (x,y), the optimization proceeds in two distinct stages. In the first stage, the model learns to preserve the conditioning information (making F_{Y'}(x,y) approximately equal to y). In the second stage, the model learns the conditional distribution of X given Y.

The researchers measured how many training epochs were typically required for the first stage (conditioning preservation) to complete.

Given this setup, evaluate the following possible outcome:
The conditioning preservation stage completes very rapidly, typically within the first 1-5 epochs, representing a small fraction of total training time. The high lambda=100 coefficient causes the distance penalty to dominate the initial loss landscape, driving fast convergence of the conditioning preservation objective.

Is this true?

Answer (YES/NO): NO